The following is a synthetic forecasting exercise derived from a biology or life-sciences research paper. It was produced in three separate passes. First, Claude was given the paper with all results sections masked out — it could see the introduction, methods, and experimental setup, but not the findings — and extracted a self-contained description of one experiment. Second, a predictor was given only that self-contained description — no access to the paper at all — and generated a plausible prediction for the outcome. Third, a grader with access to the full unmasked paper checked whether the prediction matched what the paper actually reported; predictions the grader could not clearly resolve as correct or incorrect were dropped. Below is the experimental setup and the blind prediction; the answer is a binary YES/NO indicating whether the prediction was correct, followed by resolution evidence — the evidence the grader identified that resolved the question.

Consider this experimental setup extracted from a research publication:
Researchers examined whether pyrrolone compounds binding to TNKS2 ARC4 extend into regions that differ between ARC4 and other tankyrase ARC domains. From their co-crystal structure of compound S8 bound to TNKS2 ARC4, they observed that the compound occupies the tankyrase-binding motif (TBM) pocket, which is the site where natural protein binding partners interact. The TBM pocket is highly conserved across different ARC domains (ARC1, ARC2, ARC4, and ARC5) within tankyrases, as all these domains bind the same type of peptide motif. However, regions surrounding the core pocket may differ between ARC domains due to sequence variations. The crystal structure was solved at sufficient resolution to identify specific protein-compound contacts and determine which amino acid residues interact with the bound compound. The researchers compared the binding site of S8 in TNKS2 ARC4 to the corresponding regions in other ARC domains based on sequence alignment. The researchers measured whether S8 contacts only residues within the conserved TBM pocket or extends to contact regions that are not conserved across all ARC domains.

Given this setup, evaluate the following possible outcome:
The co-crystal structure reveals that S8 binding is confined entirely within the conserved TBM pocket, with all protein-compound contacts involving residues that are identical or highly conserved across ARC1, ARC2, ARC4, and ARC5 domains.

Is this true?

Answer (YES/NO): NO